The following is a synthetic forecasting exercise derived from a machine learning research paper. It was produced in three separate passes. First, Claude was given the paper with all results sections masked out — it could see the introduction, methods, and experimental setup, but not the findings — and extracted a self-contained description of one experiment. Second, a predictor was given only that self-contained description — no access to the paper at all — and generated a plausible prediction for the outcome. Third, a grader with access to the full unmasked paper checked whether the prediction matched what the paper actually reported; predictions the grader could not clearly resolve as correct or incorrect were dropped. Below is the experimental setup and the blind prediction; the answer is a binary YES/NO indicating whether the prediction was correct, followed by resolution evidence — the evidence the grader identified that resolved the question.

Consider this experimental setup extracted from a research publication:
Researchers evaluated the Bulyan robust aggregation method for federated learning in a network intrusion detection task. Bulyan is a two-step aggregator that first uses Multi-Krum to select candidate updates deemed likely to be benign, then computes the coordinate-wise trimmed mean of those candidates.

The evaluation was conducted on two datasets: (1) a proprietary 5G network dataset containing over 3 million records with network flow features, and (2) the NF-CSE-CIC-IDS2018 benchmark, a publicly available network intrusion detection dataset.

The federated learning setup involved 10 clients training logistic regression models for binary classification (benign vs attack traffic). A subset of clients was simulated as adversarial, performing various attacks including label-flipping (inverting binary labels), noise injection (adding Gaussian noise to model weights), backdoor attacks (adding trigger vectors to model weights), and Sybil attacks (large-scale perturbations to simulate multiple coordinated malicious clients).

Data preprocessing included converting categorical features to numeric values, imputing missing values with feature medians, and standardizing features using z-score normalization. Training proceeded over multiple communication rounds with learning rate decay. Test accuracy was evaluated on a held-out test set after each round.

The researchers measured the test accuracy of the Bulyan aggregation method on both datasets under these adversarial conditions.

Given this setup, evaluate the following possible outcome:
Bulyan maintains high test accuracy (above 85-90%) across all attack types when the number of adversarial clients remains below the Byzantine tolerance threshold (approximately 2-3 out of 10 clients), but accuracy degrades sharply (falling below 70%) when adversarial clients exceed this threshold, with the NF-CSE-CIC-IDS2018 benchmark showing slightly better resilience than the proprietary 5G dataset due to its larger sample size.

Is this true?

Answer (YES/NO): NO